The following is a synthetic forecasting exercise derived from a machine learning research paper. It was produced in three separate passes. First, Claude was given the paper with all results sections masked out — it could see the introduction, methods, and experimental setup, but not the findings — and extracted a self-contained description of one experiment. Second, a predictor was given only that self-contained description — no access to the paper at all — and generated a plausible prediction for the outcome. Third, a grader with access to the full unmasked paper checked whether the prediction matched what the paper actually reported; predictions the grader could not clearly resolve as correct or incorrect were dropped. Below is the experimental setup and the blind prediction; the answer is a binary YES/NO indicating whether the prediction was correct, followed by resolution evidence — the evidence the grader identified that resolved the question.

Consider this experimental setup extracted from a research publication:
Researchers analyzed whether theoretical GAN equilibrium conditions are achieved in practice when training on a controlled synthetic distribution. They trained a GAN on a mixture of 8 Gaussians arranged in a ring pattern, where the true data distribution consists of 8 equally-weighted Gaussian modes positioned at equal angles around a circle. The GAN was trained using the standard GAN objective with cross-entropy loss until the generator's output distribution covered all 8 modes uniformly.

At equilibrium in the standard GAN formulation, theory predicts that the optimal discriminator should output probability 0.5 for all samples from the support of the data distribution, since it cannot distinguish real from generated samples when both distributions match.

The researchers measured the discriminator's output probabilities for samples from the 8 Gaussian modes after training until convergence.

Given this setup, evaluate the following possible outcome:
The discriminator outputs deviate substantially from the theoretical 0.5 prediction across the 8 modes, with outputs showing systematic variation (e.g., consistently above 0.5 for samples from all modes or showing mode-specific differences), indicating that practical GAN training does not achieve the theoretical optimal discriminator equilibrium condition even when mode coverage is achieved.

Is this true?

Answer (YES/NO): NO